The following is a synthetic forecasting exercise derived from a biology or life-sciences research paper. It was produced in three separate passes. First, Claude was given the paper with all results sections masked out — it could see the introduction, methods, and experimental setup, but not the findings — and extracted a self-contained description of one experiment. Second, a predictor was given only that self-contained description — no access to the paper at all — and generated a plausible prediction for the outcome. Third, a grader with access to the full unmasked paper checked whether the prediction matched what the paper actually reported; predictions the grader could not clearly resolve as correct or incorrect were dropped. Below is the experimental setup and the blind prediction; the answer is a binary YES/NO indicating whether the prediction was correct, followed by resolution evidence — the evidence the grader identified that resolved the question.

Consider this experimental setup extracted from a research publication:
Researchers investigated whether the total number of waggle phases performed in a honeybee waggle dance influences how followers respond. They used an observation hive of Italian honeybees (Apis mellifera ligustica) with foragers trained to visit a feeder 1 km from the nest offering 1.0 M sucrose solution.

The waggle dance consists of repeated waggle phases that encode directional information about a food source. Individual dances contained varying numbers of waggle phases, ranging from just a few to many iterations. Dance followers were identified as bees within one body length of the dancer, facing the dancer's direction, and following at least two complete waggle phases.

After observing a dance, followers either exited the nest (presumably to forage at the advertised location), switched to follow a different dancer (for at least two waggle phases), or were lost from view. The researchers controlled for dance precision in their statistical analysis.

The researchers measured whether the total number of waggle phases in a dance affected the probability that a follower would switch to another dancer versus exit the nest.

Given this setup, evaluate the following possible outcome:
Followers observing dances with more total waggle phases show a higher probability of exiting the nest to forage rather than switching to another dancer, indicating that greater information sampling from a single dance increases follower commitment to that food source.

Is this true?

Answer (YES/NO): NO